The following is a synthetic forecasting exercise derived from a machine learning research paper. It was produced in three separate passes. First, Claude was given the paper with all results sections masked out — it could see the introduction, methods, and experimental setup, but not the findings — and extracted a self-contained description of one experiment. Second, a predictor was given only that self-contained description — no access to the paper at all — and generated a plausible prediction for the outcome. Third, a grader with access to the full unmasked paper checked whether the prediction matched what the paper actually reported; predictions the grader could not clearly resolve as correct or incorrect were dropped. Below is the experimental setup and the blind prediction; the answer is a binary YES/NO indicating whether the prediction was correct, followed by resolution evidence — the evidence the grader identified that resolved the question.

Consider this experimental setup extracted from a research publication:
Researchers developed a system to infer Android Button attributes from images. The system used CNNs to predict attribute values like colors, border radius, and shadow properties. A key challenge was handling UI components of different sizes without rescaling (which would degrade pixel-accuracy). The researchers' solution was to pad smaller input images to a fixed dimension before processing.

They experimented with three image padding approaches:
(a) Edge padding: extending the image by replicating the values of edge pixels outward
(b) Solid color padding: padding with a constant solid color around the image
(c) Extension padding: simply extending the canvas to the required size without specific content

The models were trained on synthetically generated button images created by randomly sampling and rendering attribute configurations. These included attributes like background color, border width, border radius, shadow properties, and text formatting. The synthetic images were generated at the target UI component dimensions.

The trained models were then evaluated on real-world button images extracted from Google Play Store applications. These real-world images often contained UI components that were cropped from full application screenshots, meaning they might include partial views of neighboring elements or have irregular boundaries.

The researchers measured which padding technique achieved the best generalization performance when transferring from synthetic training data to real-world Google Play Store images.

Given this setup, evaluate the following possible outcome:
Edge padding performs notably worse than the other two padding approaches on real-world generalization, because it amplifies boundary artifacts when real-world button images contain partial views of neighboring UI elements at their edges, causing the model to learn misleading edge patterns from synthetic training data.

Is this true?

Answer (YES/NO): NO